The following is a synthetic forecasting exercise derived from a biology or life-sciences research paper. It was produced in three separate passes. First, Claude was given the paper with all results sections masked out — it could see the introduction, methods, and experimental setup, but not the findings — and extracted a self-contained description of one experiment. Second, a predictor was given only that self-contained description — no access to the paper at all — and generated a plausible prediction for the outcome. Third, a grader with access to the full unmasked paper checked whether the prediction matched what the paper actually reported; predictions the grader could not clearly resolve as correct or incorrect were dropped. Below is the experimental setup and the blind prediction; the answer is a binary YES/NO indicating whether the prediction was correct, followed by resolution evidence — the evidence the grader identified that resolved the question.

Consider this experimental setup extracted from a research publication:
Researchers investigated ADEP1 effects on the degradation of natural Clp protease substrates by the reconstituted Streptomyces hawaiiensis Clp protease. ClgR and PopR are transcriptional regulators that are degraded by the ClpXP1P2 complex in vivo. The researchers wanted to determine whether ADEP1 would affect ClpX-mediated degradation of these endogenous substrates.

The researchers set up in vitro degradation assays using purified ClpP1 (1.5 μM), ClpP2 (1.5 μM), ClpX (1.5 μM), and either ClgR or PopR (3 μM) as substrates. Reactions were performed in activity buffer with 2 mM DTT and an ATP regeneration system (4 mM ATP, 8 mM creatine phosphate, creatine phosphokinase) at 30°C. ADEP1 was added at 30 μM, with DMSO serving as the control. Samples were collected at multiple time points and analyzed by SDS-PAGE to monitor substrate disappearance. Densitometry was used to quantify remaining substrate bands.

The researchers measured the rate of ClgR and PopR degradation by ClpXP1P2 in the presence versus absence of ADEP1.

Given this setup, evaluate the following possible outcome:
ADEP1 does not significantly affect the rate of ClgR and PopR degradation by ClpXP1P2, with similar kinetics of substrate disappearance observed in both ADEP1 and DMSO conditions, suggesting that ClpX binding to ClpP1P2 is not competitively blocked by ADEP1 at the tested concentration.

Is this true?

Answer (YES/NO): NO